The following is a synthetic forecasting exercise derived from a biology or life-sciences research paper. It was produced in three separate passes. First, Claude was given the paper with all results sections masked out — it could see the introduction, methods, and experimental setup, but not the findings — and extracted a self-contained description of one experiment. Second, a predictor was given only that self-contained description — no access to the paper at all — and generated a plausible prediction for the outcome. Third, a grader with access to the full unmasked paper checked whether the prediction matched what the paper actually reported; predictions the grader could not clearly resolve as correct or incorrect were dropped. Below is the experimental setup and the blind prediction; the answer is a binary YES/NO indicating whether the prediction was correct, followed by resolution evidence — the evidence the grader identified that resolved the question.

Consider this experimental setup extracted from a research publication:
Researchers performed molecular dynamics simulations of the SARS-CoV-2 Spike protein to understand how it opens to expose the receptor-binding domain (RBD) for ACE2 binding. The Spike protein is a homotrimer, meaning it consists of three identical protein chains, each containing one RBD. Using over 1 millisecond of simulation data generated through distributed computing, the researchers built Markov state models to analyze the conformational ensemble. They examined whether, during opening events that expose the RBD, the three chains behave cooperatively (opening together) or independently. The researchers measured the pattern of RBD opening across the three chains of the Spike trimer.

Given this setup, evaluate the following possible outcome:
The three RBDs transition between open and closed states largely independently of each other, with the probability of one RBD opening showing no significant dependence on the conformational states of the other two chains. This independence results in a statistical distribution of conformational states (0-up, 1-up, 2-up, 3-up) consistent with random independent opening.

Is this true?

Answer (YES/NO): NO